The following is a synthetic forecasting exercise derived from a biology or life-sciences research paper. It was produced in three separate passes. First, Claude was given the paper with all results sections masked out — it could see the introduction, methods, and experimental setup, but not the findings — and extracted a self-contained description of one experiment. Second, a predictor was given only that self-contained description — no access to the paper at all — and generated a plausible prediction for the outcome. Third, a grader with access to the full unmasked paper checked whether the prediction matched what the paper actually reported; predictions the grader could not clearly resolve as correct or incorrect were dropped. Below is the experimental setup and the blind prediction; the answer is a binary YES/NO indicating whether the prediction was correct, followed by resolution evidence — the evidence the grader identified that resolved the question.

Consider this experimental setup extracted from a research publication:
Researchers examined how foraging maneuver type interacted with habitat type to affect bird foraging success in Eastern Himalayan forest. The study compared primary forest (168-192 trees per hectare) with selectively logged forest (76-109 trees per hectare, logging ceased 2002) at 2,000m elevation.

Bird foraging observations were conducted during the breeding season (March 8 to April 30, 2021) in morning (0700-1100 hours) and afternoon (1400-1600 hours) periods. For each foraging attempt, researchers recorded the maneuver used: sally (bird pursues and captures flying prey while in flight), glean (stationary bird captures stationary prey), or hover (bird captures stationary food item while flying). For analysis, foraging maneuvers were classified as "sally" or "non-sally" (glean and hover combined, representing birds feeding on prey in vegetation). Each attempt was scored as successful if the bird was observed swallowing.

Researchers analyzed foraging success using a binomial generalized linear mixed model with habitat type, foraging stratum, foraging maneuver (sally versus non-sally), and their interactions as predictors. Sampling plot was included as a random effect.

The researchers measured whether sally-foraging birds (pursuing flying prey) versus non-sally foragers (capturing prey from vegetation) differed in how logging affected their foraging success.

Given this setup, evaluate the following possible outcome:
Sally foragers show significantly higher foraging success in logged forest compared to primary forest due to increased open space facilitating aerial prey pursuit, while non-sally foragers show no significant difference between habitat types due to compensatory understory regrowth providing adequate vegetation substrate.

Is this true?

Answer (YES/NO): NO